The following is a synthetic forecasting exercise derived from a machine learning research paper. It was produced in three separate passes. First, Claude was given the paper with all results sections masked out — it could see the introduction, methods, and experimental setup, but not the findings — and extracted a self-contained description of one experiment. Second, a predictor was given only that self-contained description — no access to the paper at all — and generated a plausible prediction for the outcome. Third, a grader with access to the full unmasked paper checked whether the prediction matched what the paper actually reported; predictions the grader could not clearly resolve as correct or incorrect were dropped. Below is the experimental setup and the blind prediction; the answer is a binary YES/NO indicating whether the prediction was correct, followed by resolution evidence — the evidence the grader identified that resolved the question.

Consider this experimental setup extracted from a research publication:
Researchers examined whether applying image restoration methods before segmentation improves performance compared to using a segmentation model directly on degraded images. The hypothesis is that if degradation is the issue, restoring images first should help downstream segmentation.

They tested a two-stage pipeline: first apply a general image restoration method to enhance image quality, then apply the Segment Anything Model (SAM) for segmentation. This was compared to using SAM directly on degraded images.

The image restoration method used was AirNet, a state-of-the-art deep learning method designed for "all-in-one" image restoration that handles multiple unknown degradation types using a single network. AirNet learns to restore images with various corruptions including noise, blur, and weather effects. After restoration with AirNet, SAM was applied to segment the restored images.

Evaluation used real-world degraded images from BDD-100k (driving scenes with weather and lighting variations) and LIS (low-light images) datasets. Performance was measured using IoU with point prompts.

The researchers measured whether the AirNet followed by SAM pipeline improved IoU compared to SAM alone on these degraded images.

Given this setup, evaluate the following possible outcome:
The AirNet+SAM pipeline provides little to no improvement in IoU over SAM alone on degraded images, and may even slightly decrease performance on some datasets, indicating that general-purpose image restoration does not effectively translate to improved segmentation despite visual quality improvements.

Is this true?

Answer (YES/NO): NO